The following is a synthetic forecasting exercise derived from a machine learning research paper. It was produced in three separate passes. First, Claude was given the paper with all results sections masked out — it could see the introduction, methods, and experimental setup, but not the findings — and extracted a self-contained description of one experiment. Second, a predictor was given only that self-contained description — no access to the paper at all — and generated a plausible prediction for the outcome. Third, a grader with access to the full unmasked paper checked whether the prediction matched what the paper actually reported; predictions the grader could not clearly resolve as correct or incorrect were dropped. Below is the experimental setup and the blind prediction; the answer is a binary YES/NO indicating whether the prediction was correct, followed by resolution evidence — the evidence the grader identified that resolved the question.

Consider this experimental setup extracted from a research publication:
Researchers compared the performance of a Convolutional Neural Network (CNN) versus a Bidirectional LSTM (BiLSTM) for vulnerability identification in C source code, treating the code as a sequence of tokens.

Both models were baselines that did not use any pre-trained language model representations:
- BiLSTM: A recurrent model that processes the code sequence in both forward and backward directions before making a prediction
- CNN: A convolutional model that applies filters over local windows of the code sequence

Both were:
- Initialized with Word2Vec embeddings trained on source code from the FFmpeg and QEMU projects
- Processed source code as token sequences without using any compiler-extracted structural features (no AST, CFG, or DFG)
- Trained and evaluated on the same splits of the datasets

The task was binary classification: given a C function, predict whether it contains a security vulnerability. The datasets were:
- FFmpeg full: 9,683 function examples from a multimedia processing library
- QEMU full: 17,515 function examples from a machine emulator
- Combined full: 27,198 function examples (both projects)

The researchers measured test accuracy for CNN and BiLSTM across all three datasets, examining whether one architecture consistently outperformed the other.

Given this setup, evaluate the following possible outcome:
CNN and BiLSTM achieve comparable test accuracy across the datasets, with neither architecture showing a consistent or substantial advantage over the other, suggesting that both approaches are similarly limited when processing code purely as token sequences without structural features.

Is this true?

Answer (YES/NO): NO